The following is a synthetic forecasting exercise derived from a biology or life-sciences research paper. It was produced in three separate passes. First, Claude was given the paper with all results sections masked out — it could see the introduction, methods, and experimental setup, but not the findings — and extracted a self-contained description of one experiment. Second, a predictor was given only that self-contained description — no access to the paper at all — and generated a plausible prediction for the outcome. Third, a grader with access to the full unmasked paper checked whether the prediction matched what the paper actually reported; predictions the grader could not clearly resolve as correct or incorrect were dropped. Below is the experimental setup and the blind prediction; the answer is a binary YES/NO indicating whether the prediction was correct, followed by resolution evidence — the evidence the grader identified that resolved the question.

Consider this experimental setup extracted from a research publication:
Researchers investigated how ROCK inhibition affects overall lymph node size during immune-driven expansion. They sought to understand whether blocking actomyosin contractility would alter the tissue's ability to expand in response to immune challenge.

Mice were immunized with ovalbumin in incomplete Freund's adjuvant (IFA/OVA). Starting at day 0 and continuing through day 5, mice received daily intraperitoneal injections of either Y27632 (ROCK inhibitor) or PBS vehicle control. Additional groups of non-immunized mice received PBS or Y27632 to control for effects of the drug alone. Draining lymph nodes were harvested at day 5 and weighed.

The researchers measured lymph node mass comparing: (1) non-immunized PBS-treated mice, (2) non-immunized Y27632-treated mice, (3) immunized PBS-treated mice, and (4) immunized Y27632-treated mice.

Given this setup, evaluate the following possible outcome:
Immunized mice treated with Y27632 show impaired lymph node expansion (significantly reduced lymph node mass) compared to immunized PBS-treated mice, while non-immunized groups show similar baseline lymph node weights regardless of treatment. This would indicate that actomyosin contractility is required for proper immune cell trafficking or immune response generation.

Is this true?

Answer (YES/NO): NO